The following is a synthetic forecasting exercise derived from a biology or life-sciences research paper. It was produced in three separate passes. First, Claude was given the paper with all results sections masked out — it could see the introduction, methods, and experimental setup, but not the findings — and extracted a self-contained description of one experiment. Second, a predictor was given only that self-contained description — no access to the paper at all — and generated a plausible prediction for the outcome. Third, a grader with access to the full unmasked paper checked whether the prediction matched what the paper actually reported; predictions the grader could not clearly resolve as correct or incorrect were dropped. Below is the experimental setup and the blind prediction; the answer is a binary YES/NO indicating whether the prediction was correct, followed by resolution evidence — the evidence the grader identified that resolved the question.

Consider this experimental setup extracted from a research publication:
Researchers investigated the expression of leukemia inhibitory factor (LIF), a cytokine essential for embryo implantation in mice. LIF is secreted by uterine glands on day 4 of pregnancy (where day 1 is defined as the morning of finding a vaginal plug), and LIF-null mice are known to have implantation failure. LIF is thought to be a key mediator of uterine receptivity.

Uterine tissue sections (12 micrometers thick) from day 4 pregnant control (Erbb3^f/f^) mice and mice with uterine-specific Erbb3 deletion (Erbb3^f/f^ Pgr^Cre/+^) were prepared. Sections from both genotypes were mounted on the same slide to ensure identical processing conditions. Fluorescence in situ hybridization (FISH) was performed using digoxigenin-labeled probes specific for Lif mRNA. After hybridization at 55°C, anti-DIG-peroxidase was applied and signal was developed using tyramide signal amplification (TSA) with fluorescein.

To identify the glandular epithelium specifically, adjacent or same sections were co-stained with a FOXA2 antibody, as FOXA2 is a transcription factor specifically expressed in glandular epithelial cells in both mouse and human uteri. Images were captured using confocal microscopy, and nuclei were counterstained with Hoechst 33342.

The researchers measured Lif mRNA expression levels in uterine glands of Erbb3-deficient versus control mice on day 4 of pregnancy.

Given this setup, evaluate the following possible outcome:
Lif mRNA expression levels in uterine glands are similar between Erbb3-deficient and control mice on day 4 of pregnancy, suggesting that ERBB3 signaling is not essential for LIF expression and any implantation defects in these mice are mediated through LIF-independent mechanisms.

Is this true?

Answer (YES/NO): NO